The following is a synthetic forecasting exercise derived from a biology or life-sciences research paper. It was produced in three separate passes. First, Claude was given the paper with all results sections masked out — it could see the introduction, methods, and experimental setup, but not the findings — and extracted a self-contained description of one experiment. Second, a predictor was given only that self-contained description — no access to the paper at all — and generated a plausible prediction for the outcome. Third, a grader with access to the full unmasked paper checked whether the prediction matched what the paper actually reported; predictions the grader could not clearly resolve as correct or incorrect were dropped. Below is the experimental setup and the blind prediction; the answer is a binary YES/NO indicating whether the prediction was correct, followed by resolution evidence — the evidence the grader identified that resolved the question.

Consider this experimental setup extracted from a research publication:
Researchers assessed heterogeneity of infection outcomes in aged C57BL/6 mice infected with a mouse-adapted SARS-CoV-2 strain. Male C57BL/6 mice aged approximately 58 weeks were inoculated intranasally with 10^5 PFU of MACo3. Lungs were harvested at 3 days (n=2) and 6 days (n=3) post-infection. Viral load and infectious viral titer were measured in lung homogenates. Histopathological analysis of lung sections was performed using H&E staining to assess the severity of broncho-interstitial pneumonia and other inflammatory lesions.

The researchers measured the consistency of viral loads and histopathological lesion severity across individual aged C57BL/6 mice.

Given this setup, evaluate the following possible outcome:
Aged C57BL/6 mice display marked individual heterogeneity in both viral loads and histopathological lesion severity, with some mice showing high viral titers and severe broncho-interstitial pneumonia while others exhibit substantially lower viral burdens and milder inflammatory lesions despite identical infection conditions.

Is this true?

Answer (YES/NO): YES